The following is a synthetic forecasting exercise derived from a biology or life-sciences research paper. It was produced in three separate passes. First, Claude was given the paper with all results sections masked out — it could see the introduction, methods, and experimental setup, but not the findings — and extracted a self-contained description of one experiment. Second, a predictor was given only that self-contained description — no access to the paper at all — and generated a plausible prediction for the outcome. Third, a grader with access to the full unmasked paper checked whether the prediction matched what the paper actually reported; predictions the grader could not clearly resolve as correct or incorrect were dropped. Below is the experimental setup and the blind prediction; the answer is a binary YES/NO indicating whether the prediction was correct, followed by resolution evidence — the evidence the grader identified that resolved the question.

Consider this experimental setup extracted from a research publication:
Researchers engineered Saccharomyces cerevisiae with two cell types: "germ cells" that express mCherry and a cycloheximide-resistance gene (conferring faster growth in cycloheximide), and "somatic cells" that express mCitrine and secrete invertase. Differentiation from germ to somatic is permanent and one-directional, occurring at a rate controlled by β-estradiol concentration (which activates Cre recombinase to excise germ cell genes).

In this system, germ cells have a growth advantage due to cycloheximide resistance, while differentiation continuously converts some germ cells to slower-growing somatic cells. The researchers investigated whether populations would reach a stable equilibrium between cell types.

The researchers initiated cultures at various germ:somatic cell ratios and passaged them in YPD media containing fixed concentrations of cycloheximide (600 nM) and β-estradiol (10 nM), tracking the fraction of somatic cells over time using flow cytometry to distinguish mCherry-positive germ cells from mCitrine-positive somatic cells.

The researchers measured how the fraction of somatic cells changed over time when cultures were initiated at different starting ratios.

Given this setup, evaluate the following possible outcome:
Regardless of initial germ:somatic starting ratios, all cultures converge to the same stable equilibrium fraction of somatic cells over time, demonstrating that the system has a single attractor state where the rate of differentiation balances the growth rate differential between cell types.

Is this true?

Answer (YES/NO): YES